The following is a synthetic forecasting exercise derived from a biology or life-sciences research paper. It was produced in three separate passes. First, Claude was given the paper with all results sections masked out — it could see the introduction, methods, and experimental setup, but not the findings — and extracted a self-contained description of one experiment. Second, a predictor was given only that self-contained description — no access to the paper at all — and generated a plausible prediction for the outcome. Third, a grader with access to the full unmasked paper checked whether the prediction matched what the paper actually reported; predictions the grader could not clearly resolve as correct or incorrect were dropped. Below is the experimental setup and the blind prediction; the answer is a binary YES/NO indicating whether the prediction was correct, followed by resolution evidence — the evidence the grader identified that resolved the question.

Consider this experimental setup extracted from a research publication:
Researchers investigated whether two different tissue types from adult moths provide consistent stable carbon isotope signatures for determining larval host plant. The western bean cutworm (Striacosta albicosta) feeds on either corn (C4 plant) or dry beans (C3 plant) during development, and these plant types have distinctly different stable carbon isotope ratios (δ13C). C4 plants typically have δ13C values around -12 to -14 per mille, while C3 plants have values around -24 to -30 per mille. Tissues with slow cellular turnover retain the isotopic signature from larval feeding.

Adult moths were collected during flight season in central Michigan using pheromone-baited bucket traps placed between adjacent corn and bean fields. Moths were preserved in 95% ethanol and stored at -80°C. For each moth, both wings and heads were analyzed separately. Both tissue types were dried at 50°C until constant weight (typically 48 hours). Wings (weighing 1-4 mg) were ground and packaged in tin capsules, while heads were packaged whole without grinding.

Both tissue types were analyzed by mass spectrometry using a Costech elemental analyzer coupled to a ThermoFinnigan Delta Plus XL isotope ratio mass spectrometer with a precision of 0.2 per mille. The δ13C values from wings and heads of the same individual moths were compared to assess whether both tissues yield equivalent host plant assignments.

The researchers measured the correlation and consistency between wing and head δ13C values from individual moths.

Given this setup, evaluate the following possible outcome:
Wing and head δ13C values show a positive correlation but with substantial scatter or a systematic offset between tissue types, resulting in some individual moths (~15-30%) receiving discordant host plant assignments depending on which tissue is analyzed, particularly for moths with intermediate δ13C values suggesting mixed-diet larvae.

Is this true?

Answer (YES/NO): NO